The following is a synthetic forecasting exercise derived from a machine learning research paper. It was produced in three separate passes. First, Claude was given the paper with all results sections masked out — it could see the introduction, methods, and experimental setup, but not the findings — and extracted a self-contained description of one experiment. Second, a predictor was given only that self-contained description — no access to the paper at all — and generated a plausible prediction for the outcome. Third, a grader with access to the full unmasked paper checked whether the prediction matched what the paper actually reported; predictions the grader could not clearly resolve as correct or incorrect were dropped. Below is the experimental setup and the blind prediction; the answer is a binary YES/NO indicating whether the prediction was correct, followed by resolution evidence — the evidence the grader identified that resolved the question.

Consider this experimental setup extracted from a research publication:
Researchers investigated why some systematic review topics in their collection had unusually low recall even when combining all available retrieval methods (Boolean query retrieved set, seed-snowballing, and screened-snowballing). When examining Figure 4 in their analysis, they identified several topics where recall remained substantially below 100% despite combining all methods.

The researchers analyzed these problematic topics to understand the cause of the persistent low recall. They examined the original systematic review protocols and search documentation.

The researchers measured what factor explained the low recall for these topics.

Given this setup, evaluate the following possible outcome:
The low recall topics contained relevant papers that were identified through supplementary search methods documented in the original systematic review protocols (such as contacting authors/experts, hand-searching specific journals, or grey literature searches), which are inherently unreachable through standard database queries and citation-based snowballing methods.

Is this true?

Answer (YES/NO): NO